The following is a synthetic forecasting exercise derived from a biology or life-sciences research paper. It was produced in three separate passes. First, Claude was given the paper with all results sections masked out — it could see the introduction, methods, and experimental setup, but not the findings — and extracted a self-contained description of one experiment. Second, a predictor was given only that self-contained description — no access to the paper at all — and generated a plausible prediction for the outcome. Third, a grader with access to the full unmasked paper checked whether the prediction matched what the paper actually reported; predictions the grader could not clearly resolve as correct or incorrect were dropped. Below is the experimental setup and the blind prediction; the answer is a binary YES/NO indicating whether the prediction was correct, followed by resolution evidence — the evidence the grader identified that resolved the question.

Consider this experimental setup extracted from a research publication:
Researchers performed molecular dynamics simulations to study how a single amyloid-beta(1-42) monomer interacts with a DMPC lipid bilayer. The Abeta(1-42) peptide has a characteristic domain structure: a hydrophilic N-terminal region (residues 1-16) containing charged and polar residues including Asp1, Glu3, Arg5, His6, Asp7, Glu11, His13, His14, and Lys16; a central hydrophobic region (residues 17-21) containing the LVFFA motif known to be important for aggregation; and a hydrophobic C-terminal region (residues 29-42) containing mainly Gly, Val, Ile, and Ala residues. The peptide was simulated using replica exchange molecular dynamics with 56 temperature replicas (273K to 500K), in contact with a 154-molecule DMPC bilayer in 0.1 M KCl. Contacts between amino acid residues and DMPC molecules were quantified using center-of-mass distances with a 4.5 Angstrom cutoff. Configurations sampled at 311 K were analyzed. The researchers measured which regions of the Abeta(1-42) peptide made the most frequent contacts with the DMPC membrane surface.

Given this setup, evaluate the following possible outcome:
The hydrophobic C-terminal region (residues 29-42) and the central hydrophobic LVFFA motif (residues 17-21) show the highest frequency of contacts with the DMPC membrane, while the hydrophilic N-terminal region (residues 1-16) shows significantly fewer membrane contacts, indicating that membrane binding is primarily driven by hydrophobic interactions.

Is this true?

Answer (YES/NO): NO